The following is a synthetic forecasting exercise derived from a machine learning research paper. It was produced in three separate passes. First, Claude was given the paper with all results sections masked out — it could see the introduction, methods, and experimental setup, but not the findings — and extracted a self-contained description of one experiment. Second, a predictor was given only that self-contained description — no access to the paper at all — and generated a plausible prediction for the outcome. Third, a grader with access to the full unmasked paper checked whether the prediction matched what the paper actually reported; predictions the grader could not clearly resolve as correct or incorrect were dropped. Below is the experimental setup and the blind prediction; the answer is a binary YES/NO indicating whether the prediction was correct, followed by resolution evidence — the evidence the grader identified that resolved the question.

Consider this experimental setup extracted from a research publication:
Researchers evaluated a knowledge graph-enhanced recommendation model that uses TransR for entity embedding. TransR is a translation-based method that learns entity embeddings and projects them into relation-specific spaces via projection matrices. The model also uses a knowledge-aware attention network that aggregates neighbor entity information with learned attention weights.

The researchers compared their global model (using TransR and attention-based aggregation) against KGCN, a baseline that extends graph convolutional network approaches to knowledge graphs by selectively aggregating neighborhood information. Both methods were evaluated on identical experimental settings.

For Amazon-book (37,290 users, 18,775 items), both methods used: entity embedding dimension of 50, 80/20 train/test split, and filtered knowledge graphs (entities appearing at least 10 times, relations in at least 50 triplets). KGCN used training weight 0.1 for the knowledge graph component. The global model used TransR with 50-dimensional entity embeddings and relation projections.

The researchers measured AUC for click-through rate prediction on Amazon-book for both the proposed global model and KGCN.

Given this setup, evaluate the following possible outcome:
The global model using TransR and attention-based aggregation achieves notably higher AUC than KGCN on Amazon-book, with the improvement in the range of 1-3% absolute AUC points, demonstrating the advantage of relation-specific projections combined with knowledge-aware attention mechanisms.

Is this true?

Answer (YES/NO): NO